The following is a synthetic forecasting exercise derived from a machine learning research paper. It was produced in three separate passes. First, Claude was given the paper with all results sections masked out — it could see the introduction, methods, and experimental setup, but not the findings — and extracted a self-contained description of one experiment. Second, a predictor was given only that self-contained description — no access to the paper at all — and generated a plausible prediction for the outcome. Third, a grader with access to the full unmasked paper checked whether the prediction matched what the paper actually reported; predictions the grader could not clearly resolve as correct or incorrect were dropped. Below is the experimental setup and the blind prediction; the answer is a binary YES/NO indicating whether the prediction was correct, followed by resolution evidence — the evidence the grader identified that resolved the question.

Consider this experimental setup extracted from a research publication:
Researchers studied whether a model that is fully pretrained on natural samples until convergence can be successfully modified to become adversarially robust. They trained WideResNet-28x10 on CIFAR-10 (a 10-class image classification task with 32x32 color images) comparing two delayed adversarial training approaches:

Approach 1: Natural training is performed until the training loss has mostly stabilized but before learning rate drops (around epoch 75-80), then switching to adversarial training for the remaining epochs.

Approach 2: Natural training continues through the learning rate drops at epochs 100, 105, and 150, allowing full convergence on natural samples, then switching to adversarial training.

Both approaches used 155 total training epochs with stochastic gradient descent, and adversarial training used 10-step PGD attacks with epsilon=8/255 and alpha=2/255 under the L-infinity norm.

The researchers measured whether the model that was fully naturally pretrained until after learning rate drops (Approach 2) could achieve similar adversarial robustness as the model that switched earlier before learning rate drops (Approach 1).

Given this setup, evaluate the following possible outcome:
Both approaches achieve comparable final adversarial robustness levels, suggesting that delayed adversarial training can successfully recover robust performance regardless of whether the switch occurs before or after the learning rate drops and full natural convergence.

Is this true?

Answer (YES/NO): NO